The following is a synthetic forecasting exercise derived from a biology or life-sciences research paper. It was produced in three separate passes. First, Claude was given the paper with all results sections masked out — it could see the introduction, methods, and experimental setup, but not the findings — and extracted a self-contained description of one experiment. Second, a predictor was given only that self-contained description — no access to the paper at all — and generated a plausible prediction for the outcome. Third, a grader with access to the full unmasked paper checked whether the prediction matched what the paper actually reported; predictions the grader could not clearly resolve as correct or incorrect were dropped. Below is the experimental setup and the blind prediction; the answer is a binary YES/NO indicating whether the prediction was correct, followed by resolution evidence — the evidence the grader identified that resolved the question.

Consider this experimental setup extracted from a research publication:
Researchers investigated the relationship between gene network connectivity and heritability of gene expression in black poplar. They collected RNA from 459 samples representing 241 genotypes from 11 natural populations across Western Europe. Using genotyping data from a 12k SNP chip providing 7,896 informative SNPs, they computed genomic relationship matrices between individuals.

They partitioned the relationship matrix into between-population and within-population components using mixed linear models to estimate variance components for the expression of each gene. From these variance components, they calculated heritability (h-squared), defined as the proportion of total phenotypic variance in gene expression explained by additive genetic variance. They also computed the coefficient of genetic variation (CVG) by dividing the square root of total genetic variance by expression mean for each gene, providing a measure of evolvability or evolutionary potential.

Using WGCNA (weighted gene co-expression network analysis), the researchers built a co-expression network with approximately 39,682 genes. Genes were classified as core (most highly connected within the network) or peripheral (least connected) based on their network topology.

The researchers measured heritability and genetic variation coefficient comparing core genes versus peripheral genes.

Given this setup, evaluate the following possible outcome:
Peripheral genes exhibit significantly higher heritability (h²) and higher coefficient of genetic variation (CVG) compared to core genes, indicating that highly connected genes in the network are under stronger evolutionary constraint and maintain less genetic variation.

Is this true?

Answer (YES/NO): NO